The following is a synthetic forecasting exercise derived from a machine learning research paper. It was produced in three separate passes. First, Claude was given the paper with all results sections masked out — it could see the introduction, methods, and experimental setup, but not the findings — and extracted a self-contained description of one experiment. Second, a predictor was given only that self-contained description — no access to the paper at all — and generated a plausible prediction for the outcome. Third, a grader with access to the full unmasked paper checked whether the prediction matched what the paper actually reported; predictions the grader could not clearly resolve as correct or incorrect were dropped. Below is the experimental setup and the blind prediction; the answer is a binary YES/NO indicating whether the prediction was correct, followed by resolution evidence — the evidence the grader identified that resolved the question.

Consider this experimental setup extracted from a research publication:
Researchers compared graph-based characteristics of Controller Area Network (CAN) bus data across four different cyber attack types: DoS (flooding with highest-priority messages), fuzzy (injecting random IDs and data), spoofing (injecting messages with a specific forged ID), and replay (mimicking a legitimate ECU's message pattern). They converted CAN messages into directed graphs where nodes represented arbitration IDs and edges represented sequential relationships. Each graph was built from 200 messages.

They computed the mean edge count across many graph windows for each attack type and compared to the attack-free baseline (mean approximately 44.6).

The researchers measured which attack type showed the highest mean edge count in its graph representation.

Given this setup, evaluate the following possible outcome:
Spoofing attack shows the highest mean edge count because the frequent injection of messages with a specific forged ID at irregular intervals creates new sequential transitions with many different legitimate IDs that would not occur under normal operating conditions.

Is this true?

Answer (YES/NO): YES